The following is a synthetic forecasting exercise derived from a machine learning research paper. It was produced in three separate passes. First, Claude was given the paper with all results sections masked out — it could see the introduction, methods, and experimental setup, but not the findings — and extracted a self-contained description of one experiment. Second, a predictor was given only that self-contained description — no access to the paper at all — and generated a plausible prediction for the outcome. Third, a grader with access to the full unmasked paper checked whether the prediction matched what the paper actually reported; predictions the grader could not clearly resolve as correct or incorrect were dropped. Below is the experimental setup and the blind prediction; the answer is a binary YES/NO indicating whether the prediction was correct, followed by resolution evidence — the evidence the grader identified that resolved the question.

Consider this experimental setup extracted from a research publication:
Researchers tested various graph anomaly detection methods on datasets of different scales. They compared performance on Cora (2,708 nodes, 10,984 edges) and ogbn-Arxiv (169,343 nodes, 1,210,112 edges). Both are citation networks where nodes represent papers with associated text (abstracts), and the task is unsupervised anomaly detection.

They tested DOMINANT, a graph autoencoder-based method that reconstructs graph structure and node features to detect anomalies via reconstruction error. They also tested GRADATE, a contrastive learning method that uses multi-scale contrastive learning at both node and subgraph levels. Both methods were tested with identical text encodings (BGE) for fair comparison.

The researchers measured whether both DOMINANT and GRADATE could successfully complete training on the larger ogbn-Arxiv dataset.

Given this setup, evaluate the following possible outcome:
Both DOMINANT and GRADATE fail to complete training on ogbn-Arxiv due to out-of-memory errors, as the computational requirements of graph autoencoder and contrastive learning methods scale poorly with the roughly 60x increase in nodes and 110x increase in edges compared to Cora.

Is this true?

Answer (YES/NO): YES